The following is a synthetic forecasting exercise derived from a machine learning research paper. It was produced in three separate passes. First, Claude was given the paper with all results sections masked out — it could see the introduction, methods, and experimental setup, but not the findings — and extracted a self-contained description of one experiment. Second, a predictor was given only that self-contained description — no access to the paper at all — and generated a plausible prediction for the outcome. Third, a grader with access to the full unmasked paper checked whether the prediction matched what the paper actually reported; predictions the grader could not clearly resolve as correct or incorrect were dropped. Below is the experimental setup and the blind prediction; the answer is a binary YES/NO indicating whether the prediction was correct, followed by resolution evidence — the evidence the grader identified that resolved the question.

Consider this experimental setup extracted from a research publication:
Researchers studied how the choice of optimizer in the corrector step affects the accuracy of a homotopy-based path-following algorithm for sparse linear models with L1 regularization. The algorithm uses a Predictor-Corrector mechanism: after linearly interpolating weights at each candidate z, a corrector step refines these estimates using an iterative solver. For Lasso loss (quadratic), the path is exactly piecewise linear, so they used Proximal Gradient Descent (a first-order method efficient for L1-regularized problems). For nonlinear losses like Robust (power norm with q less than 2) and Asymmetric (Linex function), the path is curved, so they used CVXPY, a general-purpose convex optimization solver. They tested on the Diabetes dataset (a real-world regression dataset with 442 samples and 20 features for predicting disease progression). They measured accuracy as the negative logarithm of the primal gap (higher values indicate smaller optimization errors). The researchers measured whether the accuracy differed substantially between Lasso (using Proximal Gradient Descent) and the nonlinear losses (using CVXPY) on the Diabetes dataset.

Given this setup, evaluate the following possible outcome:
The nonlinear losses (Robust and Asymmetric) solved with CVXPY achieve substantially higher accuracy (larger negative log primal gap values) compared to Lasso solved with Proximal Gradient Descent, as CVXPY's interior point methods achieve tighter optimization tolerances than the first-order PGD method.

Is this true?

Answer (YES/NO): NO